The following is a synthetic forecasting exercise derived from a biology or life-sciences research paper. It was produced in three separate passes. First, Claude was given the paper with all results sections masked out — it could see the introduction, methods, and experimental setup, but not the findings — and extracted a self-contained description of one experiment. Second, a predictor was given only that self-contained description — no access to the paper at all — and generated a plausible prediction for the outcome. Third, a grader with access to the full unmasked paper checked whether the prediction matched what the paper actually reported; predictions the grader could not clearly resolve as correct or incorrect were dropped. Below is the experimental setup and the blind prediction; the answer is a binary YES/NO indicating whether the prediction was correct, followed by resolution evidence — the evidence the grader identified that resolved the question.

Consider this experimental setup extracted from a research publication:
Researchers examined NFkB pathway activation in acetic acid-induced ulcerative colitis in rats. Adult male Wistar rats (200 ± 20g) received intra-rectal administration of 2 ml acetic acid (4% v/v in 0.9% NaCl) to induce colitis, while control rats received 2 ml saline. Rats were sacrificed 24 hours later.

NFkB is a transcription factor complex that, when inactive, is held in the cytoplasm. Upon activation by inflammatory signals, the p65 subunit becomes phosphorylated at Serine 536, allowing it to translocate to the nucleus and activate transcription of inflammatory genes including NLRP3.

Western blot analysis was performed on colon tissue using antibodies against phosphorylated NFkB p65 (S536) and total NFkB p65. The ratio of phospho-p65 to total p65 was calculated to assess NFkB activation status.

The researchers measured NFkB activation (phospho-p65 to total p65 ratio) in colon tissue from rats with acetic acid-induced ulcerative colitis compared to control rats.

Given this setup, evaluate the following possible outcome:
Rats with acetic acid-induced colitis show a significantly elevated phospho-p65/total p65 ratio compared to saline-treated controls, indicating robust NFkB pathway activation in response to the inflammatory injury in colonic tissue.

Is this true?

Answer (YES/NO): YES